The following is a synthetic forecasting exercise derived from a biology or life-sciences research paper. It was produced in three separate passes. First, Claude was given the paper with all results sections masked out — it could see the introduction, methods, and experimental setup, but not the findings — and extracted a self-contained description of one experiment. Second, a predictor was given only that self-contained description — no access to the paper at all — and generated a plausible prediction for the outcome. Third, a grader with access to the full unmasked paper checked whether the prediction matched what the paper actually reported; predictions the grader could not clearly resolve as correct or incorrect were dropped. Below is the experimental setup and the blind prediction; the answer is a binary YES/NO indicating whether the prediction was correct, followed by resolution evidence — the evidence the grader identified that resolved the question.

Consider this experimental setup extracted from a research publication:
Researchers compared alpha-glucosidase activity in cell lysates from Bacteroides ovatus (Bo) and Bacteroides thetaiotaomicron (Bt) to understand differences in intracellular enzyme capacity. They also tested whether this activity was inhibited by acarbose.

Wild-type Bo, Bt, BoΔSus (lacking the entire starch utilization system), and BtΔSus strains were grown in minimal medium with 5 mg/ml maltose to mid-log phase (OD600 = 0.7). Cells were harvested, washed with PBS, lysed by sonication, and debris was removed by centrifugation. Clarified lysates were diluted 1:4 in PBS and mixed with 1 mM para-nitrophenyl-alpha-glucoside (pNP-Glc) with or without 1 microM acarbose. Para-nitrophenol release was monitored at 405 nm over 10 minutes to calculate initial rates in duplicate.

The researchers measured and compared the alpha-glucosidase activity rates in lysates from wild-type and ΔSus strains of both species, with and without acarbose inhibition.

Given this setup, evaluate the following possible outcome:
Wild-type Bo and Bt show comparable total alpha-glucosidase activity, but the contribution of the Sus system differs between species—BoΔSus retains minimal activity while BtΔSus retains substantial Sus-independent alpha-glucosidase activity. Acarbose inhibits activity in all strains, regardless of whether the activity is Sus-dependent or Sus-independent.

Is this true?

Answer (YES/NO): NO